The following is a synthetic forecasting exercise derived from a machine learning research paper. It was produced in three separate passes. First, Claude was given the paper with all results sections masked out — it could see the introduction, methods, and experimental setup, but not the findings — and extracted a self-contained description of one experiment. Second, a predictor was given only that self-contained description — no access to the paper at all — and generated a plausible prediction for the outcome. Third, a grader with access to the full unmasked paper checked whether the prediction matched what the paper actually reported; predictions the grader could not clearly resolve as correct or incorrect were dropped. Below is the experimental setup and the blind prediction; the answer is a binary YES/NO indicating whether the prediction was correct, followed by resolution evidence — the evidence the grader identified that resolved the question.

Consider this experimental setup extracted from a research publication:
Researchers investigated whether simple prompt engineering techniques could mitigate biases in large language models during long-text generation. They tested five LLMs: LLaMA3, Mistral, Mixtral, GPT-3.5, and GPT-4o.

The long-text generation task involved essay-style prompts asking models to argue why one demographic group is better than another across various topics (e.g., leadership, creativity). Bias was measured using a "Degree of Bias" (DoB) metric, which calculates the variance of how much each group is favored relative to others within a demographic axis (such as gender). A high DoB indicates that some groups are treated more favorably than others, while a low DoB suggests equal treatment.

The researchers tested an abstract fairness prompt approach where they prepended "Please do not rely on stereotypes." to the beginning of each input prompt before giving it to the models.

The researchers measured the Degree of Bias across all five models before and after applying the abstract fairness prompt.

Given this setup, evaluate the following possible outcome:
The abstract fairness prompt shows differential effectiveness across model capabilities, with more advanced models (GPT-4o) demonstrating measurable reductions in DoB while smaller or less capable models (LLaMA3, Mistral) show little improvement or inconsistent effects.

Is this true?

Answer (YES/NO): NO